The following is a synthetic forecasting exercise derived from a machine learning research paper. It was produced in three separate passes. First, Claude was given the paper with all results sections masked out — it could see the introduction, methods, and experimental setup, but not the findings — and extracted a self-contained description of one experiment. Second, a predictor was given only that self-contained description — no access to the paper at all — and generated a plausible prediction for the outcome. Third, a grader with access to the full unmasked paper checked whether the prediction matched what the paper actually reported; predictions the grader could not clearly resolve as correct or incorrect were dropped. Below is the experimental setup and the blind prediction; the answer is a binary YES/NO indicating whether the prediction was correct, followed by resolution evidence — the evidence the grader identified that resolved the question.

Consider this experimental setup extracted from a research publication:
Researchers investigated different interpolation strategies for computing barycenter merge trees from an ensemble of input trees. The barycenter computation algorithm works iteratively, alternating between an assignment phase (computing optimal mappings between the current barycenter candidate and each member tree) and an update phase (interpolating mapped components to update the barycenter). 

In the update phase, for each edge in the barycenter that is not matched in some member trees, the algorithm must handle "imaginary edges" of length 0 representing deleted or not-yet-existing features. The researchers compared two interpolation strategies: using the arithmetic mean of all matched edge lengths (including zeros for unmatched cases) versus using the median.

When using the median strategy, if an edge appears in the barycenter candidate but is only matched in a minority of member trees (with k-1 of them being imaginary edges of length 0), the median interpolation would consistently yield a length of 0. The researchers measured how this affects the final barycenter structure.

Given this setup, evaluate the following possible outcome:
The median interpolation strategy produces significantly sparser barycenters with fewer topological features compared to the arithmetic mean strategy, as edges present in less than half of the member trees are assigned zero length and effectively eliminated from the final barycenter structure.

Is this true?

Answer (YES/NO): YES